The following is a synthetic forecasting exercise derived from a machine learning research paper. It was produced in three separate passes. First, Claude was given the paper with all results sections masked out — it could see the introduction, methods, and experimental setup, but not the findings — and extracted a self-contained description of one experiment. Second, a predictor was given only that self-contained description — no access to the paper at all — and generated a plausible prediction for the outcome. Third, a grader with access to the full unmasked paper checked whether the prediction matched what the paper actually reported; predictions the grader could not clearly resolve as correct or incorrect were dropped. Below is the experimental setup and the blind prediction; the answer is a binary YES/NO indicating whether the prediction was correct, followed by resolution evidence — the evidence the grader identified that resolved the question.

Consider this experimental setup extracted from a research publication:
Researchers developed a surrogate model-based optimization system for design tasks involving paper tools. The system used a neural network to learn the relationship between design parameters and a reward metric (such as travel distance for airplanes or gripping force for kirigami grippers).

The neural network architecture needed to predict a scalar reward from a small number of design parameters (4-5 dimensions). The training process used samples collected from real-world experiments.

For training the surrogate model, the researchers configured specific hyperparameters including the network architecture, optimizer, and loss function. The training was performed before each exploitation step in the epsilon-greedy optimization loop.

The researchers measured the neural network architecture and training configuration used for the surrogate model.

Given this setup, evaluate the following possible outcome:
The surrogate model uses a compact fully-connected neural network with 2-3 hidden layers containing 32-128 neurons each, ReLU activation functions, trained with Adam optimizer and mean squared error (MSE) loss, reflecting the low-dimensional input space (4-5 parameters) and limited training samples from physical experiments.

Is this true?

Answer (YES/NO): NO